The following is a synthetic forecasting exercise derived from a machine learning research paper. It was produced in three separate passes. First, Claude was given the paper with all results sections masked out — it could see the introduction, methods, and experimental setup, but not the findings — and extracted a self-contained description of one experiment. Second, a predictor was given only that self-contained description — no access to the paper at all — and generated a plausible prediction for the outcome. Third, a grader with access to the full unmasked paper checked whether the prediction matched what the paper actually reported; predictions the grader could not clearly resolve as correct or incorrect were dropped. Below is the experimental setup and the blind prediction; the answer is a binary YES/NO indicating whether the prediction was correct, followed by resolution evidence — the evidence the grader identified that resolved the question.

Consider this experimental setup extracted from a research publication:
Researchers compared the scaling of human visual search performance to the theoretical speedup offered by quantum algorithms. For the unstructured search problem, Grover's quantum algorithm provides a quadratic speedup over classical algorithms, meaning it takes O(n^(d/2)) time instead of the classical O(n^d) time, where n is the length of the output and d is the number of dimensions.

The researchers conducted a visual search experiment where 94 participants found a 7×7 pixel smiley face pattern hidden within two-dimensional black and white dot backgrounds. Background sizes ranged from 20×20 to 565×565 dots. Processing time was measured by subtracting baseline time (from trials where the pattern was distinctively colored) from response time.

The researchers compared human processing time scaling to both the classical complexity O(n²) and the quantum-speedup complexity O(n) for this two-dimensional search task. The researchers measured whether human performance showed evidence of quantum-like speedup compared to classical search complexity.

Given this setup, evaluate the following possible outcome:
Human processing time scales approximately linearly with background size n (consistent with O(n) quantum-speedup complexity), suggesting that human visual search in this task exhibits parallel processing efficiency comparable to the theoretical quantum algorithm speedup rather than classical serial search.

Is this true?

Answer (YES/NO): NO